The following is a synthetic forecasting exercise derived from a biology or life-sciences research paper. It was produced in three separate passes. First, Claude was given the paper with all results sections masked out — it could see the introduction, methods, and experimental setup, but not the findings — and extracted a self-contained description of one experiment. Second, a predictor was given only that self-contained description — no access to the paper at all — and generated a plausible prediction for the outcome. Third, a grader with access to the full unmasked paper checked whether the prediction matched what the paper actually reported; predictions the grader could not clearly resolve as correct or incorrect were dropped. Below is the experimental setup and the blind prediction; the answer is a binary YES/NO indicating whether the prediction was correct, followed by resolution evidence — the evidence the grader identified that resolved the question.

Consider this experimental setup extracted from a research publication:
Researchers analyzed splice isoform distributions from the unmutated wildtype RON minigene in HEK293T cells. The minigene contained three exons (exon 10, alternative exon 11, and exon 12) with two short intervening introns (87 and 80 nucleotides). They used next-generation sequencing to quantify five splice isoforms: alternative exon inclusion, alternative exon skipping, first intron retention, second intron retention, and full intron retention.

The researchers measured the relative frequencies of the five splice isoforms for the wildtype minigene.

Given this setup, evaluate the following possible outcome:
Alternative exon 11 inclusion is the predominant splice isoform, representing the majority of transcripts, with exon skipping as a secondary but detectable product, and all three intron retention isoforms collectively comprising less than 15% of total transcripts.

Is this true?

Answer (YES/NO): NO